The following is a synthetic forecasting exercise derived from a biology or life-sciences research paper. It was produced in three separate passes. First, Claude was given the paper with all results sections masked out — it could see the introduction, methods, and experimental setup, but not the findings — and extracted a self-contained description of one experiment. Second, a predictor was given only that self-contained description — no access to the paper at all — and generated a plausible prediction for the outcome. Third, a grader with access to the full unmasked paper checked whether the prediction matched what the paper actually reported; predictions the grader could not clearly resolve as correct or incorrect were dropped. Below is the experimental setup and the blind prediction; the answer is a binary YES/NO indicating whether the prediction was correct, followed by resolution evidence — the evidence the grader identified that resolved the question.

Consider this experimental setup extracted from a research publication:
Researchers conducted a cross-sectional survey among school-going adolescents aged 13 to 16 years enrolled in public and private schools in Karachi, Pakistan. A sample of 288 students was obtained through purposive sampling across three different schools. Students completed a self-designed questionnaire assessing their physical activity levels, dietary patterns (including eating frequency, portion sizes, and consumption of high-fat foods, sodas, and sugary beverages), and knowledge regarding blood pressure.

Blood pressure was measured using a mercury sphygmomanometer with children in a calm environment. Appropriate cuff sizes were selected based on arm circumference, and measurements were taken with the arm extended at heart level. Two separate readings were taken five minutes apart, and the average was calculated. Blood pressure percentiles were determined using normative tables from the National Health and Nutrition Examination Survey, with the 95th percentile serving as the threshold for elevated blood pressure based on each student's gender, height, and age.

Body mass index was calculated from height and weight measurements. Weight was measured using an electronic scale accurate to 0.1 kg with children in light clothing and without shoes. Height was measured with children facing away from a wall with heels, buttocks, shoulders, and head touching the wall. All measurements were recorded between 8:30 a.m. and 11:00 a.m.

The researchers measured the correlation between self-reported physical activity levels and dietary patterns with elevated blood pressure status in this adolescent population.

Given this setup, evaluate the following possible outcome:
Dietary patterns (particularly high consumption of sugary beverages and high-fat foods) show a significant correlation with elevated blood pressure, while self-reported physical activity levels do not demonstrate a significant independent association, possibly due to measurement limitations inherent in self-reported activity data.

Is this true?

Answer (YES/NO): NO